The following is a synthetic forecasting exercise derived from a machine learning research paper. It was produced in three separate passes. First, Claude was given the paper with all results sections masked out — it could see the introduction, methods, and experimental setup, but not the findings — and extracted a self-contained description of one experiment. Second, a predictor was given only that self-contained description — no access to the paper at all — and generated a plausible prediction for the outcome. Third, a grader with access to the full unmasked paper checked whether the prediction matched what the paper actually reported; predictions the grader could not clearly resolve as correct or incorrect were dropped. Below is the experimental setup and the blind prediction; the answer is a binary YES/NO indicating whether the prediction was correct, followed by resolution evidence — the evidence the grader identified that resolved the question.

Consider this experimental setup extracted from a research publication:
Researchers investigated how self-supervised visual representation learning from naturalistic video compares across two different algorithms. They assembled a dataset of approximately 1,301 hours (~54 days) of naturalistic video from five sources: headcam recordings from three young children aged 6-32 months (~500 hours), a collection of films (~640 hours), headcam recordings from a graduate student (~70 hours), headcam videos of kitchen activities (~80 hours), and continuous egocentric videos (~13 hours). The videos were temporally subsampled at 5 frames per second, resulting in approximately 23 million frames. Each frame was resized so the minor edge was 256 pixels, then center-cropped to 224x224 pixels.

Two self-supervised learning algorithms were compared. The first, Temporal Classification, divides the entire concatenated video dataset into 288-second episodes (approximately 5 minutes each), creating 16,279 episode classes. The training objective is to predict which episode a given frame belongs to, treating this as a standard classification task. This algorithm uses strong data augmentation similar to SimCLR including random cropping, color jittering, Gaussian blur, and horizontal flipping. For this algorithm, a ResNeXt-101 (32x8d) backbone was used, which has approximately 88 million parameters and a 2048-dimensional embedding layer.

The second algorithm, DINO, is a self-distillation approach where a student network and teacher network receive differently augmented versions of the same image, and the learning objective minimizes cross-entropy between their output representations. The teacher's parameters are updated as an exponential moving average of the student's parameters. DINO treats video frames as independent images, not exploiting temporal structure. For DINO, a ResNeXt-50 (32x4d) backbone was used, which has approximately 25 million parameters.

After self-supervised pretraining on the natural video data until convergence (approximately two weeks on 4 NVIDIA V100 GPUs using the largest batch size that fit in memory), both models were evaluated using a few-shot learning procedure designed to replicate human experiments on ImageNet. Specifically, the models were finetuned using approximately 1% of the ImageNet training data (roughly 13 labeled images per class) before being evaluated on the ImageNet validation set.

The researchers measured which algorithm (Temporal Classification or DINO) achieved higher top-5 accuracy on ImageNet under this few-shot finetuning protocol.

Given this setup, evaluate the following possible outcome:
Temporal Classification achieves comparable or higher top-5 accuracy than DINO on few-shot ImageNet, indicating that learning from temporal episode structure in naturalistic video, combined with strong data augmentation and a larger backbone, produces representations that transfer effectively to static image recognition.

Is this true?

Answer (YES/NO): YES